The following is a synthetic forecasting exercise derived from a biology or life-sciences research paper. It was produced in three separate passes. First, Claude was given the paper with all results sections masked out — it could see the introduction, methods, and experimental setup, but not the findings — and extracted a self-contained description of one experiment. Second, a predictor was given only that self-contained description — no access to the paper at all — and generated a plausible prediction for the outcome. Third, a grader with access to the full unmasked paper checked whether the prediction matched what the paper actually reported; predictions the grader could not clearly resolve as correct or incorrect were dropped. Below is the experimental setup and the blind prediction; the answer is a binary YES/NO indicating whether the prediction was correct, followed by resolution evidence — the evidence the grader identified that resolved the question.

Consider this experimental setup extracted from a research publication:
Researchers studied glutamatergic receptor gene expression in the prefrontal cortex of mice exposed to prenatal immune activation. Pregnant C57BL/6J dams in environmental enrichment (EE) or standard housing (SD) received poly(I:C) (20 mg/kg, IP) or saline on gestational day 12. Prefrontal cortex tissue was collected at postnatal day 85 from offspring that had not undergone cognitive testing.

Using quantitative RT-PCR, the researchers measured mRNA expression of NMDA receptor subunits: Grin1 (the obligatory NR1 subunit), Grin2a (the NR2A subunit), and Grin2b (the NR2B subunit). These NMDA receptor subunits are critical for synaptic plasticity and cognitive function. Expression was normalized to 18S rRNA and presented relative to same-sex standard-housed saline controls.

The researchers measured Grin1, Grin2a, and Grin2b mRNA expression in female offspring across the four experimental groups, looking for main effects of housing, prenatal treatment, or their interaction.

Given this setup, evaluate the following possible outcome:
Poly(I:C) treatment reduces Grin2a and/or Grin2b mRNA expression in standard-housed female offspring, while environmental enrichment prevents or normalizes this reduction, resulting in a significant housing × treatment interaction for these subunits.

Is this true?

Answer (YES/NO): NO